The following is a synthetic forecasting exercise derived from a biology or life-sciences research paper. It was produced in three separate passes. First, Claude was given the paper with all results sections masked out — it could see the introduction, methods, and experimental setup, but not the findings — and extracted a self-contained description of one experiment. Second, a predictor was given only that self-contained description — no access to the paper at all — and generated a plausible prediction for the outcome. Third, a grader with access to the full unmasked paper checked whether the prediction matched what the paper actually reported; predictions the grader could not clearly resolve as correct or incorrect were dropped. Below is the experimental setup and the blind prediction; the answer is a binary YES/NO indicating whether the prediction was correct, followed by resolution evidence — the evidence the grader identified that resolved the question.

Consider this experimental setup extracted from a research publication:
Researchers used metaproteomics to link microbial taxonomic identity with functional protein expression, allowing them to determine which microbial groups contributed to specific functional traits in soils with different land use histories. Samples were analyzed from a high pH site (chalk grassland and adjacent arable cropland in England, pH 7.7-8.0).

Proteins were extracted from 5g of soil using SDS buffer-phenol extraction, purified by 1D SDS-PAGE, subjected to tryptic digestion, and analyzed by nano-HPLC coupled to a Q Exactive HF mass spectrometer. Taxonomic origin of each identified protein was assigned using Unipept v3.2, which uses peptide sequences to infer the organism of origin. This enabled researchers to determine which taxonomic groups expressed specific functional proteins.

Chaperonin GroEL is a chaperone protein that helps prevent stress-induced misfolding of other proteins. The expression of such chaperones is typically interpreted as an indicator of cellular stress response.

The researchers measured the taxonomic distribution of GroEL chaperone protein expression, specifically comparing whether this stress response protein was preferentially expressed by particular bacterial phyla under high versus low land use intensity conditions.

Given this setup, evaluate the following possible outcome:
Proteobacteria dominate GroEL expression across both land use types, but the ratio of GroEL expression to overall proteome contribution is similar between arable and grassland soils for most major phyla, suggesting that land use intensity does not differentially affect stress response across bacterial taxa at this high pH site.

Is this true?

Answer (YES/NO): NO